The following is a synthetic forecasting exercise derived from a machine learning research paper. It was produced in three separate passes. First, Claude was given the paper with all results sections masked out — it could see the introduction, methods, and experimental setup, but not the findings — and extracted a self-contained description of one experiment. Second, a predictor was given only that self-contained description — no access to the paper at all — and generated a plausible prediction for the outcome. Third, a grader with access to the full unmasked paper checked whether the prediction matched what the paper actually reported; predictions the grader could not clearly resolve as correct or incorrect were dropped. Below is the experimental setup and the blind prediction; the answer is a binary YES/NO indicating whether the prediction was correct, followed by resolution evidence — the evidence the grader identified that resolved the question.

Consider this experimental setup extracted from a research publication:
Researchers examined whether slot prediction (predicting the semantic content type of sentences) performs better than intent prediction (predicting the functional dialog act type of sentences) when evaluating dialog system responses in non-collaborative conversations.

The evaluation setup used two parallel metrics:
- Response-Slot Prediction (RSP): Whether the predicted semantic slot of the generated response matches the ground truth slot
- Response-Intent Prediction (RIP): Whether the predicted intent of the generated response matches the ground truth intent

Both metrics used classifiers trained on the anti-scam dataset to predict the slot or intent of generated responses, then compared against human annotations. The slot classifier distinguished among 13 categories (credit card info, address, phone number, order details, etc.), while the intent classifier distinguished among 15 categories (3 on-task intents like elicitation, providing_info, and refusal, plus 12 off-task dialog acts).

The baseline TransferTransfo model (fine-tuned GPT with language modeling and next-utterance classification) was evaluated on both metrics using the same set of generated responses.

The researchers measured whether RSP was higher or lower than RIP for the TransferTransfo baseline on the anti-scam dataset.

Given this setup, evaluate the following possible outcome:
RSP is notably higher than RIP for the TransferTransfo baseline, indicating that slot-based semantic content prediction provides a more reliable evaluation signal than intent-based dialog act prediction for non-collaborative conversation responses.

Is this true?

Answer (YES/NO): YES